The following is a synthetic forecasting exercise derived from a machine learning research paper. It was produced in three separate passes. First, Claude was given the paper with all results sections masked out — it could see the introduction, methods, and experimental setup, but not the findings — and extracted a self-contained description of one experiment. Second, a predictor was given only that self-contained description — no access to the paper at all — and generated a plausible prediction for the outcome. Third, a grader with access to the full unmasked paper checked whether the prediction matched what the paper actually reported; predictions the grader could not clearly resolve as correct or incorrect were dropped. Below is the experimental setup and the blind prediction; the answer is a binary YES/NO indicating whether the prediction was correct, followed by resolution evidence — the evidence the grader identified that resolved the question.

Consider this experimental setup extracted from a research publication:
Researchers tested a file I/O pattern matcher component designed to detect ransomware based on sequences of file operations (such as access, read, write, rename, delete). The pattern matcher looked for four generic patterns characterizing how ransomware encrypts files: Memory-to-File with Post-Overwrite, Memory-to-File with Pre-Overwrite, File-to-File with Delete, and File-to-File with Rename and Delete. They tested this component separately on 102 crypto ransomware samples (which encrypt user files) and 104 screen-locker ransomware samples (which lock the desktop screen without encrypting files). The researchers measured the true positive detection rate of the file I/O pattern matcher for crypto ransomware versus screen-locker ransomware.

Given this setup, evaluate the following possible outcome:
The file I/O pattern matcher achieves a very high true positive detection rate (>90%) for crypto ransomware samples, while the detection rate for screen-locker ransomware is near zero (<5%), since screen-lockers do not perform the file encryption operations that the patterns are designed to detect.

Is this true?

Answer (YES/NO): NO